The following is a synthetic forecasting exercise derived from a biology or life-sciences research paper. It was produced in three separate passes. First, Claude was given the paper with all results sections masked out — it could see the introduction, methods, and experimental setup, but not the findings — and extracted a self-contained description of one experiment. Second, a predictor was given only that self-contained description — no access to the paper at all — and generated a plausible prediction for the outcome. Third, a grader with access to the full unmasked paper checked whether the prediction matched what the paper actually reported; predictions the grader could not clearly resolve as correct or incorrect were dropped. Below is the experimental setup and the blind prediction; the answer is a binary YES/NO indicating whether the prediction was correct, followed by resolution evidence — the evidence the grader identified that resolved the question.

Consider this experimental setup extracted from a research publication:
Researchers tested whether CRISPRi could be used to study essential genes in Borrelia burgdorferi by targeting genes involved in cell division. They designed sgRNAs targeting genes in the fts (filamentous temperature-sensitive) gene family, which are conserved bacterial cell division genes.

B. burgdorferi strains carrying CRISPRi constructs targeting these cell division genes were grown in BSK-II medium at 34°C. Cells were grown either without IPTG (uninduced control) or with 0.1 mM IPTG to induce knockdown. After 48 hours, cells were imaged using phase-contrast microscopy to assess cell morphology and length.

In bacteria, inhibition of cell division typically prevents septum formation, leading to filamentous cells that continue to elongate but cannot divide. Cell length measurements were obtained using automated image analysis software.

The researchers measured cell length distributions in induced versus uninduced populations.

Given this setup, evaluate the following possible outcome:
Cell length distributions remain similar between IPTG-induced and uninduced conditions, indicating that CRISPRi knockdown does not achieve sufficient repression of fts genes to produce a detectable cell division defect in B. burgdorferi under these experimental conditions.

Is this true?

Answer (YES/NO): NO